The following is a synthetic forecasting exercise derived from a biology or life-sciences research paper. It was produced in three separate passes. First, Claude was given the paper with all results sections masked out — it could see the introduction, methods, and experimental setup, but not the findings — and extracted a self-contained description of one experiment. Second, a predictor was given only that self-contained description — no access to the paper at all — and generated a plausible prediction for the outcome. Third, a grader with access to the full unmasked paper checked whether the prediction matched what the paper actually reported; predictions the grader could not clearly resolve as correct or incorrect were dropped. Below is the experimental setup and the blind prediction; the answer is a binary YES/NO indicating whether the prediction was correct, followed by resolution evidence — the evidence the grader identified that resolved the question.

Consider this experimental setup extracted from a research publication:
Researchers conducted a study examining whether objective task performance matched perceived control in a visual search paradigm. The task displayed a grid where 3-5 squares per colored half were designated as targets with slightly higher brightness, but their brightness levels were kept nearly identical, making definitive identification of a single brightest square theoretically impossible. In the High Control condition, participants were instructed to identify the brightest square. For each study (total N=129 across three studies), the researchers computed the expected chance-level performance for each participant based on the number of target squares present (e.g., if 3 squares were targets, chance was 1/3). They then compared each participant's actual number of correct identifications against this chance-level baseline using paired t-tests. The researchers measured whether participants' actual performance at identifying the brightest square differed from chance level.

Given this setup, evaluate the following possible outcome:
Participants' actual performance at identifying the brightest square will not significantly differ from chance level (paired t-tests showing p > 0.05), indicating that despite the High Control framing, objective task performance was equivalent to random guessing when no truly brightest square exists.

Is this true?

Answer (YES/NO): NO